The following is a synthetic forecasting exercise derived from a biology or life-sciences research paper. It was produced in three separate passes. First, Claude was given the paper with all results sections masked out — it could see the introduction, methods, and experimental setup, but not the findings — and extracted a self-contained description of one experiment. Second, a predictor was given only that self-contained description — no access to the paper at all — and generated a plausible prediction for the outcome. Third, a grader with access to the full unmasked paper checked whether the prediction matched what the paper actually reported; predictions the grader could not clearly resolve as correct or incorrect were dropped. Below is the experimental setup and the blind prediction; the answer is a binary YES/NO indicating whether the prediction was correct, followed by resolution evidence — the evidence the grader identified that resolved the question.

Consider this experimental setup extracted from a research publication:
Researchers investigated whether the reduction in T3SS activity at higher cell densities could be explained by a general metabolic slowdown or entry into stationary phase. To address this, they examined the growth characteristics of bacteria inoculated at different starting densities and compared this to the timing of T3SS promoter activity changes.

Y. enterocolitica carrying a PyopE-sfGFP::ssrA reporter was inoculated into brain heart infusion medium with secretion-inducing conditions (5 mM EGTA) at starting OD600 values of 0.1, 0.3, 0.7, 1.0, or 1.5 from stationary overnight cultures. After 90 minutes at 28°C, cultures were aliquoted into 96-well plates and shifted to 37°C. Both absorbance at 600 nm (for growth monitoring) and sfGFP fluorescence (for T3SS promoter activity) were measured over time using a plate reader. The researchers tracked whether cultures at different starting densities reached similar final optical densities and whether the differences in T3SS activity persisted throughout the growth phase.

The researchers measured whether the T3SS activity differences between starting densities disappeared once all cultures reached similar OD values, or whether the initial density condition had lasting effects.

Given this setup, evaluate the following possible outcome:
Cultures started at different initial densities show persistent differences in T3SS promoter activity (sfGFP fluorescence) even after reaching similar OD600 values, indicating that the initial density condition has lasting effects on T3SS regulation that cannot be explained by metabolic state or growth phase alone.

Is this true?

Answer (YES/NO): NO